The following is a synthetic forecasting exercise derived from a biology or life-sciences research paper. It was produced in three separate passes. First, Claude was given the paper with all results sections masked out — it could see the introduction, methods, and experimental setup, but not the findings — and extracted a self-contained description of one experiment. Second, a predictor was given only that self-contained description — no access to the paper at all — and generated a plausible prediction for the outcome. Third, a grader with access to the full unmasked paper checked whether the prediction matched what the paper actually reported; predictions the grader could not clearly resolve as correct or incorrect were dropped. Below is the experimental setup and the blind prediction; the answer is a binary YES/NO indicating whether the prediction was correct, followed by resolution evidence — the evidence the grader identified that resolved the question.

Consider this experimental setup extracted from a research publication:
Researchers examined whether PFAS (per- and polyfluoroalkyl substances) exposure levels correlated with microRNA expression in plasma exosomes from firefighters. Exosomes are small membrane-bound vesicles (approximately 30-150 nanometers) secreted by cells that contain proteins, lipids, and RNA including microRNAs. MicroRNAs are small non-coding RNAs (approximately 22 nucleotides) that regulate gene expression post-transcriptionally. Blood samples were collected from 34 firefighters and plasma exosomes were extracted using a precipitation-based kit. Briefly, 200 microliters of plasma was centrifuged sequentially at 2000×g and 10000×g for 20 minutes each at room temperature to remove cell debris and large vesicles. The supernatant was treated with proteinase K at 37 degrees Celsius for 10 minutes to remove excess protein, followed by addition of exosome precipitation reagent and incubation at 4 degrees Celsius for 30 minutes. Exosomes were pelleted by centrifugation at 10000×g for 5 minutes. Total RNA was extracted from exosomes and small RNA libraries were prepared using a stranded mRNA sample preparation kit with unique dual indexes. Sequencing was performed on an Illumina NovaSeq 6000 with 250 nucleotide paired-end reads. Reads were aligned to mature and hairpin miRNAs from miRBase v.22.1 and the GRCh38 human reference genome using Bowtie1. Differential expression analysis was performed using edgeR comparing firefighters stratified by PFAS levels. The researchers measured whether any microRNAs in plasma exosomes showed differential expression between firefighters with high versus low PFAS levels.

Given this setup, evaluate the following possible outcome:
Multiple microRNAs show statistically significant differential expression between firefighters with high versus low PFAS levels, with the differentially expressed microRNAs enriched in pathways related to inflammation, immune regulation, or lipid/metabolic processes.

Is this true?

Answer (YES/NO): NO